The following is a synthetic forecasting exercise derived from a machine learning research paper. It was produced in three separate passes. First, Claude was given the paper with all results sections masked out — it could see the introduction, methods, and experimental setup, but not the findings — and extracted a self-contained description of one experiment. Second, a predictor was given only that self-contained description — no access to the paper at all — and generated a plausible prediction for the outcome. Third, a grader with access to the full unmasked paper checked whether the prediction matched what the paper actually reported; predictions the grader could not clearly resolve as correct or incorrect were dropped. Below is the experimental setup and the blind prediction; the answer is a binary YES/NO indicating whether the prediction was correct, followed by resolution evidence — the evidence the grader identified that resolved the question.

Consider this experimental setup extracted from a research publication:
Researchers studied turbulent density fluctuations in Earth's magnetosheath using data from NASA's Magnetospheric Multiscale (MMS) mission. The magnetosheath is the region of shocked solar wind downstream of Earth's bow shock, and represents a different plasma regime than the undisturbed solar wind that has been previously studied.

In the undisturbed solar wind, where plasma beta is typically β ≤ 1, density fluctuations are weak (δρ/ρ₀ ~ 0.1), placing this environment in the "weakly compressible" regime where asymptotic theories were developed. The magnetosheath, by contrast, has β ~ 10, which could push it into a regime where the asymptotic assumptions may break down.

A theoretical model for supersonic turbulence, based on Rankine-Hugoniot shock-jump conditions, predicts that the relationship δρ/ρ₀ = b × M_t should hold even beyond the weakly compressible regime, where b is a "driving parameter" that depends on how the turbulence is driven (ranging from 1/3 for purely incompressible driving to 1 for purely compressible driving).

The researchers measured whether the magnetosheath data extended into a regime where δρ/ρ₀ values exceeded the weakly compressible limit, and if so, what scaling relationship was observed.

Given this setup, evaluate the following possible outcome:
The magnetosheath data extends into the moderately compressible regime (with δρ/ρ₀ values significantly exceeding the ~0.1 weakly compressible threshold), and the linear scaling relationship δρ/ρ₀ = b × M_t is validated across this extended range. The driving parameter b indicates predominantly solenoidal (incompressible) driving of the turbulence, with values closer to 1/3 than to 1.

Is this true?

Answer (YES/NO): NO